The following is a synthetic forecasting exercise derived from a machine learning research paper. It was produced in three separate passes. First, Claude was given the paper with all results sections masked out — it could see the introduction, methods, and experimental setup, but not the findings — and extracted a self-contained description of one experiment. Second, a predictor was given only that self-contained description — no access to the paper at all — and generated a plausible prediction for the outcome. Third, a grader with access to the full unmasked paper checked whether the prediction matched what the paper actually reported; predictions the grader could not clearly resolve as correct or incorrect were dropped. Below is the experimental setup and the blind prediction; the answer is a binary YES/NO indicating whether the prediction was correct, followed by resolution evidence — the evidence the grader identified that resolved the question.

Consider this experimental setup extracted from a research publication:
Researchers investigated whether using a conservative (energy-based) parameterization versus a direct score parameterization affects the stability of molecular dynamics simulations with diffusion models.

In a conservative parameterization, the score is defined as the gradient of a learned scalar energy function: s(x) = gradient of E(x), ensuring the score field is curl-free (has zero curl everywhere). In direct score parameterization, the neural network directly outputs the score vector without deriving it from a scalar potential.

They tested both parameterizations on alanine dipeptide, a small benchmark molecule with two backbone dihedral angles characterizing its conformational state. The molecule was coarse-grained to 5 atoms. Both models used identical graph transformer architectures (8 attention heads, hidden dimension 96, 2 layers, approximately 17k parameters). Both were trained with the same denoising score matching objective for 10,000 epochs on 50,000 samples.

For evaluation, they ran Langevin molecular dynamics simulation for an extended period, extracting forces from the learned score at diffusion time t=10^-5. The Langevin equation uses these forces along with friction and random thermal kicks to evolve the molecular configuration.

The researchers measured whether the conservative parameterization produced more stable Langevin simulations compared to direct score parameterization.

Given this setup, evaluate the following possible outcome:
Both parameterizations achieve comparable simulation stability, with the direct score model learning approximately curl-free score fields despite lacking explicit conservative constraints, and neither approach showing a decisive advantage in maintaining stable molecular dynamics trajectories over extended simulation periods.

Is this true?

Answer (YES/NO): NO